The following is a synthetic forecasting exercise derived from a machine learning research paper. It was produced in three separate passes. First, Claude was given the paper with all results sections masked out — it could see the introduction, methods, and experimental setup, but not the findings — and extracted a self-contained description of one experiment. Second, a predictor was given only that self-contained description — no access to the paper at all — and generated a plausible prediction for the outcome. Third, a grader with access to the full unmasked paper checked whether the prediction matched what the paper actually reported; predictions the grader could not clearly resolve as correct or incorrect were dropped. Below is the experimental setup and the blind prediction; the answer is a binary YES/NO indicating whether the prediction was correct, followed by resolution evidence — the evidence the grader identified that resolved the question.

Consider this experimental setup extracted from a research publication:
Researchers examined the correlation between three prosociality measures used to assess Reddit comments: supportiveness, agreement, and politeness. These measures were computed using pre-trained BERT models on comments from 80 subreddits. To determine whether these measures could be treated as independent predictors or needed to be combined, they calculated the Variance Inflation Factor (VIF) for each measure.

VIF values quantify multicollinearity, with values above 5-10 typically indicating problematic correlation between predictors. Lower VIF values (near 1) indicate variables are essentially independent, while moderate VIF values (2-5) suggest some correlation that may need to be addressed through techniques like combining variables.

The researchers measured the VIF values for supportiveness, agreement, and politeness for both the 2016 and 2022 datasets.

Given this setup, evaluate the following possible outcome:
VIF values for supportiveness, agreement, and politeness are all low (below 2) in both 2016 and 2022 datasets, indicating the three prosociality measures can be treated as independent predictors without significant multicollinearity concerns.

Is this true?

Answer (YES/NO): NO